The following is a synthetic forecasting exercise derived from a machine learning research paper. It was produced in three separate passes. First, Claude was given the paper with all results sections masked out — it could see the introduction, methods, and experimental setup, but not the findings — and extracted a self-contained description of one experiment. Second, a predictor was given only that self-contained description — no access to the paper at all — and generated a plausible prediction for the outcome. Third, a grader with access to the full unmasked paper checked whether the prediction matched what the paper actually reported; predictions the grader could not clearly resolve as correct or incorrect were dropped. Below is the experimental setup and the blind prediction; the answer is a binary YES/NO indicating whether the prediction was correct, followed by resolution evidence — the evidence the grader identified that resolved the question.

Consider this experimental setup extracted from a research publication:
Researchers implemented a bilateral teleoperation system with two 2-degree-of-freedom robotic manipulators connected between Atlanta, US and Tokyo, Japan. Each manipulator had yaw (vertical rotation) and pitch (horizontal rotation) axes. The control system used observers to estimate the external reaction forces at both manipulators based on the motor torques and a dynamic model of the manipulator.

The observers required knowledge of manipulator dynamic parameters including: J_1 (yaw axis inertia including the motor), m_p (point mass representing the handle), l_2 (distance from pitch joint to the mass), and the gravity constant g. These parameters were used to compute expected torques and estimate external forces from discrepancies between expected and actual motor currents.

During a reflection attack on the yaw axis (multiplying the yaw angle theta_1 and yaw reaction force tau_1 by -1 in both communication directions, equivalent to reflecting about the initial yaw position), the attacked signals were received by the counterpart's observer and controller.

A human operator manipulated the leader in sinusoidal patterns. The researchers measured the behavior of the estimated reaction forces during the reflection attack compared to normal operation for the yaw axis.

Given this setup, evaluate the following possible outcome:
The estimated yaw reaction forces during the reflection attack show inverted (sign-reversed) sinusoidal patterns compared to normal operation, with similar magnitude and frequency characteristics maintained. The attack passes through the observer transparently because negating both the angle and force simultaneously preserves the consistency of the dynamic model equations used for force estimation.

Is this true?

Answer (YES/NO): YES